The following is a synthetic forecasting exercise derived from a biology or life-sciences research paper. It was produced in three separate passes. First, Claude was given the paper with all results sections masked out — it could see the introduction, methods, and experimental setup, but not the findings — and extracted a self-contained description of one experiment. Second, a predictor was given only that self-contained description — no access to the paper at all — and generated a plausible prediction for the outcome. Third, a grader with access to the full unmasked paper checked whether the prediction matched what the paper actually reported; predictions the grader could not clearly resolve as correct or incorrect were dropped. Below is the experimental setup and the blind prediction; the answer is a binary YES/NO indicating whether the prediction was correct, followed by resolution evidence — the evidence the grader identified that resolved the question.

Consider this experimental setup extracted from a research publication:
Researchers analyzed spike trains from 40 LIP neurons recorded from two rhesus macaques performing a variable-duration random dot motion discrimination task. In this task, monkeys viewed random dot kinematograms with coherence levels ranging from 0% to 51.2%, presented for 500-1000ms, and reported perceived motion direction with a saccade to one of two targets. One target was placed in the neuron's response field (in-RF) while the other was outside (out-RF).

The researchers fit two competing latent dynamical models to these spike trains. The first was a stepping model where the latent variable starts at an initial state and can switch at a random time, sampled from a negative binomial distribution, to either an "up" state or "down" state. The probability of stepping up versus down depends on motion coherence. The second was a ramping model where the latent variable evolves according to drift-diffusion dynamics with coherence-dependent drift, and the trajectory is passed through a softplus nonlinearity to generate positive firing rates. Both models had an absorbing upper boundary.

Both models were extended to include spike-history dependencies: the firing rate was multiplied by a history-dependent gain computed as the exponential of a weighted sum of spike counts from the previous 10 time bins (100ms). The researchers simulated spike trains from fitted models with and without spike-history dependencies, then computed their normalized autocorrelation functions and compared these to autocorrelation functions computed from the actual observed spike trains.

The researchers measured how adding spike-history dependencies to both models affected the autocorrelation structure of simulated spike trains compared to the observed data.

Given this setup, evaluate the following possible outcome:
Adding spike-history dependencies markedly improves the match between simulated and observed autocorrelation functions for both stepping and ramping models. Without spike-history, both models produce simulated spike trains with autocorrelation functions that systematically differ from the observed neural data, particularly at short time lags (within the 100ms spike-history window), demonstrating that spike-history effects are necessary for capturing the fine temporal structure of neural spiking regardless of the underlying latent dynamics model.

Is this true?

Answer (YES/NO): YES